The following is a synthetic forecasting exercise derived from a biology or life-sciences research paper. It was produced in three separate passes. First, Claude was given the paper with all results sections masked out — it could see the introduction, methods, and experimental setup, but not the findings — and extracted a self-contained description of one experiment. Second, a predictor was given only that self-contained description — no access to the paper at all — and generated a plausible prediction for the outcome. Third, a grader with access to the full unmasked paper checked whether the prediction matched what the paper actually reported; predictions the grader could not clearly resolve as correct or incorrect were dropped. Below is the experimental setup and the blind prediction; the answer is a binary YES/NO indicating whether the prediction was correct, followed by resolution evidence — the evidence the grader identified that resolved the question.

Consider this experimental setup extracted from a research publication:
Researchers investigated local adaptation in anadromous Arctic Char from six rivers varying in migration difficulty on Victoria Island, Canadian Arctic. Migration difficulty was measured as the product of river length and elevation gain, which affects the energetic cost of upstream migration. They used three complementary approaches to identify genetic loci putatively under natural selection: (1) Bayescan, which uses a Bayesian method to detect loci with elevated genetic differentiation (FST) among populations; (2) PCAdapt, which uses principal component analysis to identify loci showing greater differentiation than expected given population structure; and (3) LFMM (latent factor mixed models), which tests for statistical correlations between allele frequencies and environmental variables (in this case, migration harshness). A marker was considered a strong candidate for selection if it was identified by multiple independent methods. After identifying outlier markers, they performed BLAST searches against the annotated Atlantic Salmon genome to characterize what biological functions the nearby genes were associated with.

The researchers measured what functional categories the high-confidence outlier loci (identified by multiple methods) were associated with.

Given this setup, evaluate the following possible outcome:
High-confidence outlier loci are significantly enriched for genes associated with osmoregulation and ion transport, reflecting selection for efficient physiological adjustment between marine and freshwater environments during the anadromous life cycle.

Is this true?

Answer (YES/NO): NO